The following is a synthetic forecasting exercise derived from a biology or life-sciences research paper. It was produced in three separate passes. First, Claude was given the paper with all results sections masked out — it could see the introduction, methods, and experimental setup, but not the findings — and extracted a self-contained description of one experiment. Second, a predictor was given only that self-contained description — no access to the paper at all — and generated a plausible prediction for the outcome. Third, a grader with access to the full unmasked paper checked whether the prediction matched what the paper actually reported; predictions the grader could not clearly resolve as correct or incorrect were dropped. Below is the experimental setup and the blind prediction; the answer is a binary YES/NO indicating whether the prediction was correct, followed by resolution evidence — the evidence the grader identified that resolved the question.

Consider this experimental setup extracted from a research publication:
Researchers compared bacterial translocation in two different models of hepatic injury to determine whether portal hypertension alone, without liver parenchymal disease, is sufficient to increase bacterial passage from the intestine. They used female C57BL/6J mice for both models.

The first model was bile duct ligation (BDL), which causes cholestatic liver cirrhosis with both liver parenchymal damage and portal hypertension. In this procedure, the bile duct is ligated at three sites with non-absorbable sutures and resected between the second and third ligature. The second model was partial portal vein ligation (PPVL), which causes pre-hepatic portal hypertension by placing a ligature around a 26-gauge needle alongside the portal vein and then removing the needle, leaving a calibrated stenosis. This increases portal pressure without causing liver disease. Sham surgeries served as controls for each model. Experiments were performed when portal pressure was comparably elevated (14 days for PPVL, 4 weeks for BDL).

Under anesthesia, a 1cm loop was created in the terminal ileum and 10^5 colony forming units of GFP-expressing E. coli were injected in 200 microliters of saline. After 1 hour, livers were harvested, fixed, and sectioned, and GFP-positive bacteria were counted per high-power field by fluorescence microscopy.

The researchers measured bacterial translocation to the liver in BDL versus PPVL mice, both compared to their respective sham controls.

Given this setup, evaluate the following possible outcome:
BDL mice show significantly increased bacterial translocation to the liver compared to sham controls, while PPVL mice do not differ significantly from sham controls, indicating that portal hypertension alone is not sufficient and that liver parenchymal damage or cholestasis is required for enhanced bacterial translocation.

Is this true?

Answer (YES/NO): YES